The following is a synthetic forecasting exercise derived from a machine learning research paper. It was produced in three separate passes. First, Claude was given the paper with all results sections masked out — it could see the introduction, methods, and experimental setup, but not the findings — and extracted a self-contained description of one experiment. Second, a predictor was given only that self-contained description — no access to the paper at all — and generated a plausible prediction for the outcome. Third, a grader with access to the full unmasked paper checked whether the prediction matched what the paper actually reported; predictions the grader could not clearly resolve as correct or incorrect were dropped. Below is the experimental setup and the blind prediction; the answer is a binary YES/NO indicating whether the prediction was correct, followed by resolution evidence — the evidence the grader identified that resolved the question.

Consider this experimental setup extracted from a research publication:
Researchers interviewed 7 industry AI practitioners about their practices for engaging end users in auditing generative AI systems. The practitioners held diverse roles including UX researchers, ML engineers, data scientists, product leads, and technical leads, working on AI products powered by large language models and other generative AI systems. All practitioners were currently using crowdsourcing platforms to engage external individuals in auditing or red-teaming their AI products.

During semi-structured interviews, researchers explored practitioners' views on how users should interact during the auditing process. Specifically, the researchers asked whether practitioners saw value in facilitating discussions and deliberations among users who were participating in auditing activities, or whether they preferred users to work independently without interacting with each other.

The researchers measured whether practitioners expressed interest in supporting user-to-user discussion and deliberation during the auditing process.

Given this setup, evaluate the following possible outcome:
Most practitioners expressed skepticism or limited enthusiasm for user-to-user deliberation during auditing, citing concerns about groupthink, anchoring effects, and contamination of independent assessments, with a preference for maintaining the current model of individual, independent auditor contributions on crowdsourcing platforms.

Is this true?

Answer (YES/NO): NO